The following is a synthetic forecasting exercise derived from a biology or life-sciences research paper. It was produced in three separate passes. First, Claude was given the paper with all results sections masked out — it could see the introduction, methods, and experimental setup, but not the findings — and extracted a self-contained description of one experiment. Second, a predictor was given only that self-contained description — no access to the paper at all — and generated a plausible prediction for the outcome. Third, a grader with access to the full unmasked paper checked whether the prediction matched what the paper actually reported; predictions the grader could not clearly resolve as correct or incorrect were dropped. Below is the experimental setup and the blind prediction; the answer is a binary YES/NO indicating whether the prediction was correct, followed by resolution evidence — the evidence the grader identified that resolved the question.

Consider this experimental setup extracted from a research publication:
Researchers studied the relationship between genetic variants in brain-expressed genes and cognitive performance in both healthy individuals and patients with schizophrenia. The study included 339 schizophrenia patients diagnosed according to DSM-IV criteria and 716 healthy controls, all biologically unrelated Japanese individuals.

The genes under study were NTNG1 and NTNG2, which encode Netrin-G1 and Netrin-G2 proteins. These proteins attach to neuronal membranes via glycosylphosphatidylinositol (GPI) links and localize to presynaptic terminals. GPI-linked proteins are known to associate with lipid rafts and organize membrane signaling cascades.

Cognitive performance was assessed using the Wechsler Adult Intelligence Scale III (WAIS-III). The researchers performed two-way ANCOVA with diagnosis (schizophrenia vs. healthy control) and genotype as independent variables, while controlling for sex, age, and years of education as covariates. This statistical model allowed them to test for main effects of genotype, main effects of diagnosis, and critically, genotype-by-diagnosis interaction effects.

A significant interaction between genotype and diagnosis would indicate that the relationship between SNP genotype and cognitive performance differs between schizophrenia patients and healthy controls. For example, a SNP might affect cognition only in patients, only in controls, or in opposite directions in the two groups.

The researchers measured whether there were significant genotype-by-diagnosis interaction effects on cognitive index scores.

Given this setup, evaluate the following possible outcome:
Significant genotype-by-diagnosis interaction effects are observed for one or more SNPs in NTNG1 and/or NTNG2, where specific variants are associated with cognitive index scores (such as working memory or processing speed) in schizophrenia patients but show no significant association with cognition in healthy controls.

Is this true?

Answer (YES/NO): NO